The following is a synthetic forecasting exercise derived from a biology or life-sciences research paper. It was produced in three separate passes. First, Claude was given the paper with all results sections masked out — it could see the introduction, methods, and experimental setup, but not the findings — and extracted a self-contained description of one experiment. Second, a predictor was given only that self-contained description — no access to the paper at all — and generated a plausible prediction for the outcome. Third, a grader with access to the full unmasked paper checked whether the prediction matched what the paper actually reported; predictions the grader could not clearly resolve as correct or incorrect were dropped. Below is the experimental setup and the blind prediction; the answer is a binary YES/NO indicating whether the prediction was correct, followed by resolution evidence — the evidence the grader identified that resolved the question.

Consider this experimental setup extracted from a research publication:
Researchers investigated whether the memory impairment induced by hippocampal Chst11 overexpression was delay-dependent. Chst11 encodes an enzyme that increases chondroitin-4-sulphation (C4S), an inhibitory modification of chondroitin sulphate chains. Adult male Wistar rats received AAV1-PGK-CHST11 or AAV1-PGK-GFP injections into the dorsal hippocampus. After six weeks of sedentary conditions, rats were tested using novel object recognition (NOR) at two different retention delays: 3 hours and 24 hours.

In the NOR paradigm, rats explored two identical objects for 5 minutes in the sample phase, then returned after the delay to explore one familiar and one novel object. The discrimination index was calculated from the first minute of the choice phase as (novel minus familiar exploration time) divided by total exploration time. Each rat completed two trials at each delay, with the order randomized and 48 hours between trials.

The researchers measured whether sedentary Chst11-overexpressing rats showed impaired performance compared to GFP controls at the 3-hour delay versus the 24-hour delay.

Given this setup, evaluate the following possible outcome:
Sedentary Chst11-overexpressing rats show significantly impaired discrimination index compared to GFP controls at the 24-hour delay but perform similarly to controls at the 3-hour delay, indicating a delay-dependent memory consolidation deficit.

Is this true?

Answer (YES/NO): NO